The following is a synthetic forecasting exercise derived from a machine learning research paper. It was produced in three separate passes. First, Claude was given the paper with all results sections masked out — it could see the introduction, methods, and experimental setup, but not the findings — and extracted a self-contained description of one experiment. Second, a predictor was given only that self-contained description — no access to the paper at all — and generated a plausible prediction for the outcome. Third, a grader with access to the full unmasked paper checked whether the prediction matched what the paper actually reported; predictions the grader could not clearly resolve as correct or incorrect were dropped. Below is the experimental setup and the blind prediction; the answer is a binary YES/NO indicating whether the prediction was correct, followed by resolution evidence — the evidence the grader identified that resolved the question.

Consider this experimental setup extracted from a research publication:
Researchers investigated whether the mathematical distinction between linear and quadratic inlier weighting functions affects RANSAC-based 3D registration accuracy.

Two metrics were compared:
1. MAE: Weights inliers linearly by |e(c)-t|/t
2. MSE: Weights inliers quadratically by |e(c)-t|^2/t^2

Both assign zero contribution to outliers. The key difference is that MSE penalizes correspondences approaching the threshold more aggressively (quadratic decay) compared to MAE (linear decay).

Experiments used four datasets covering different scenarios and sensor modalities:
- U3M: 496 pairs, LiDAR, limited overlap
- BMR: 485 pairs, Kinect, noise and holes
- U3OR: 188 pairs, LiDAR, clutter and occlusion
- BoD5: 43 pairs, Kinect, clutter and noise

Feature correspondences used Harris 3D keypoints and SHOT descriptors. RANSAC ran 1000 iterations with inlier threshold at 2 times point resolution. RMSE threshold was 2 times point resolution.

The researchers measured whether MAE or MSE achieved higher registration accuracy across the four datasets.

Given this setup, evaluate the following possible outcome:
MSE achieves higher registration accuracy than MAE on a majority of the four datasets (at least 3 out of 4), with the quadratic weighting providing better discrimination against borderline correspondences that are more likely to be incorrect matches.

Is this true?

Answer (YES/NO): NO